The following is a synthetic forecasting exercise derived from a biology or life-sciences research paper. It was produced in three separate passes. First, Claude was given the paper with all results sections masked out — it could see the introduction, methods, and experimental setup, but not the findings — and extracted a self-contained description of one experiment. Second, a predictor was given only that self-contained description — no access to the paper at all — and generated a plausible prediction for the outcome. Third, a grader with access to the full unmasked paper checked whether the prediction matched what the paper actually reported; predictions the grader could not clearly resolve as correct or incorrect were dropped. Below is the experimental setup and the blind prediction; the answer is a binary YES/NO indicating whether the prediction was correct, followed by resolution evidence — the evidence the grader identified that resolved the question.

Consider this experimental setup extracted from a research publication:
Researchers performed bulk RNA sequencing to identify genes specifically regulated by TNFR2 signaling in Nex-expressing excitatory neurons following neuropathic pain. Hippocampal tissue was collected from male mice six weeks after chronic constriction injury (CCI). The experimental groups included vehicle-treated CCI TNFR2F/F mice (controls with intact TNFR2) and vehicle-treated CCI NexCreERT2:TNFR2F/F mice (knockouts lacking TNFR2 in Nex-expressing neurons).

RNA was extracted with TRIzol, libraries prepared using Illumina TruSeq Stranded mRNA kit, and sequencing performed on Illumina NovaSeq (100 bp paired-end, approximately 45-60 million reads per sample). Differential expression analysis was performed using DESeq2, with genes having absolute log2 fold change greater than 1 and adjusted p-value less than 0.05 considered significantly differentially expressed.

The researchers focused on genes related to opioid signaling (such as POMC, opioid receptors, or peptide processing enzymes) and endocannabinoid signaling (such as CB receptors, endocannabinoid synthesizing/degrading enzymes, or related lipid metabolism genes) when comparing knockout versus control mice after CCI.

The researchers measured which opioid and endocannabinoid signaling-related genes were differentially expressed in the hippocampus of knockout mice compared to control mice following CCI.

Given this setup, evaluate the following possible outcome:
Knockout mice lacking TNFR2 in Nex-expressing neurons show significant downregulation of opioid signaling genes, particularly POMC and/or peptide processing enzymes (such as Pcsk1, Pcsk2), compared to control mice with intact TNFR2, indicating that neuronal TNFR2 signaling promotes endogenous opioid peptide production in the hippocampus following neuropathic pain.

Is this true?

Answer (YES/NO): YES